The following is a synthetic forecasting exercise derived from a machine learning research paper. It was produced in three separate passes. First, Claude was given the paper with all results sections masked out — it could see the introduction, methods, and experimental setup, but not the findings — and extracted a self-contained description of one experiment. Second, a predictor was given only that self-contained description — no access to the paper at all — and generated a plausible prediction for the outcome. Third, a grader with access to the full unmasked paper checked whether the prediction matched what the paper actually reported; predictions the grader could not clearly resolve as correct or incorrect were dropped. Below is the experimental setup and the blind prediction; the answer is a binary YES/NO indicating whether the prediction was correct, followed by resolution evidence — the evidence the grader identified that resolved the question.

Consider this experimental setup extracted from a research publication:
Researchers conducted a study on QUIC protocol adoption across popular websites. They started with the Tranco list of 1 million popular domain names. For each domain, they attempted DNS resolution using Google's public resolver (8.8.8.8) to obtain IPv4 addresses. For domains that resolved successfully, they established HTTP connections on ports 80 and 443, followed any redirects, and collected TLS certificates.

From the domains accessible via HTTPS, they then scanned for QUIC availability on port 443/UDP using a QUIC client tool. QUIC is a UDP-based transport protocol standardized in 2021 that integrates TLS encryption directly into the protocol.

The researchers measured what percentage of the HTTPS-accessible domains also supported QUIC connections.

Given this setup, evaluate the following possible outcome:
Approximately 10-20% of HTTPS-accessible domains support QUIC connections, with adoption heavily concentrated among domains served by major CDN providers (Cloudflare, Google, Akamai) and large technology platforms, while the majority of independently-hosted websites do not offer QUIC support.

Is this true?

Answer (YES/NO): NO